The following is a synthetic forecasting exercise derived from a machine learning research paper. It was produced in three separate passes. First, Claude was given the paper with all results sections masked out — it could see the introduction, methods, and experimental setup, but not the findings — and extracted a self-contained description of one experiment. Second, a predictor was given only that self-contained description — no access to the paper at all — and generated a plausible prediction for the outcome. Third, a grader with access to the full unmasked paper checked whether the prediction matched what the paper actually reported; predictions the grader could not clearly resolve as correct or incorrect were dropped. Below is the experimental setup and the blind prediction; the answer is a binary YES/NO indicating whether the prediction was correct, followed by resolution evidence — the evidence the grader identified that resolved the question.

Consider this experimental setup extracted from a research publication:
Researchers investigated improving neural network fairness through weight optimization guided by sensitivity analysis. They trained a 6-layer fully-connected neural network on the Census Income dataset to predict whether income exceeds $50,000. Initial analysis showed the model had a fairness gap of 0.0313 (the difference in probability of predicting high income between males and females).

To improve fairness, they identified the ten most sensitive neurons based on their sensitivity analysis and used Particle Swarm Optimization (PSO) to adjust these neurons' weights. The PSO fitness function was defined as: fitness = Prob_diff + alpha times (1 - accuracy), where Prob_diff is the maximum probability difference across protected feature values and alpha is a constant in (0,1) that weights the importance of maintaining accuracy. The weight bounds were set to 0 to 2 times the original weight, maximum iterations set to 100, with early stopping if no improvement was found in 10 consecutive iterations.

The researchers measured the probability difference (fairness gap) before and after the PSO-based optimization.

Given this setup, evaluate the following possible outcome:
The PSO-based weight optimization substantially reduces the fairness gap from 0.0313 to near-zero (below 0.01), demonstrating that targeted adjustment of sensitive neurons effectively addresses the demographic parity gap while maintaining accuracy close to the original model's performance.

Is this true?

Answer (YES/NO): YES